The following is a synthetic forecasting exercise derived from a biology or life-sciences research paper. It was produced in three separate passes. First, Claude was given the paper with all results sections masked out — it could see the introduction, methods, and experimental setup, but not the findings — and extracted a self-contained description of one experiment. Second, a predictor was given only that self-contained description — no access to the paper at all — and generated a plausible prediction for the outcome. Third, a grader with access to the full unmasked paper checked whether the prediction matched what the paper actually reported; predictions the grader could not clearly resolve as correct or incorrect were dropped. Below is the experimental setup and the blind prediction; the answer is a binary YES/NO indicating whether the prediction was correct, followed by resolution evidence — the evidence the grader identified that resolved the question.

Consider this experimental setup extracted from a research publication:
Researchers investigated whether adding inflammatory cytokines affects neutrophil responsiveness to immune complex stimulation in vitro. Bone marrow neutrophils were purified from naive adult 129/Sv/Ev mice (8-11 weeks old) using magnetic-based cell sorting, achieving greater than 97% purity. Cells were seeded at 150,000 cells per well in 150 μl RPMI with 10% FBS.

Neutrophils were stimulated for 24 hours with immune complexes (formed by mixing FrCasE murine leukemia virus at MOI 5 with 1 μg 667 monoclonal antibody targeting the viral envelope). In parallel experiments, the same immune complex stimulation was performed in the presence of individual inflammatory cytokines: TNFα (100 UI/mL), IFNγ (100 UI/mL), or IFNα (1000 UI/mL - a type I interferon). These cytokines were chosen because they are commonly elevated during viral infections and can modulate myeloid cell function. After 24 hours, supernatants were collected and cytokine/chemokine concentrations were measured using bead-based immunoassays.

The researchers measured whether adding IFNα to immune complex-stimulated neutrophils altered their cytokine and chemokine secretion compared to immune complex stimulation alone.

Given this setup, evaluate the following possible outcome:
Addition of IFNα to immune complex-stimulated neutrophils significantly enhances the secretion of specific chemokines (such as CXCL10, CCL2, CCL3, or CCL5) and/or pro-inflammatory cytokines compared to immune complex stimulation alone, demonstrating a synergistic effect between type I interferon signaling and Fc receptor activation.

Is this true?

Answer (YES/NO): YES